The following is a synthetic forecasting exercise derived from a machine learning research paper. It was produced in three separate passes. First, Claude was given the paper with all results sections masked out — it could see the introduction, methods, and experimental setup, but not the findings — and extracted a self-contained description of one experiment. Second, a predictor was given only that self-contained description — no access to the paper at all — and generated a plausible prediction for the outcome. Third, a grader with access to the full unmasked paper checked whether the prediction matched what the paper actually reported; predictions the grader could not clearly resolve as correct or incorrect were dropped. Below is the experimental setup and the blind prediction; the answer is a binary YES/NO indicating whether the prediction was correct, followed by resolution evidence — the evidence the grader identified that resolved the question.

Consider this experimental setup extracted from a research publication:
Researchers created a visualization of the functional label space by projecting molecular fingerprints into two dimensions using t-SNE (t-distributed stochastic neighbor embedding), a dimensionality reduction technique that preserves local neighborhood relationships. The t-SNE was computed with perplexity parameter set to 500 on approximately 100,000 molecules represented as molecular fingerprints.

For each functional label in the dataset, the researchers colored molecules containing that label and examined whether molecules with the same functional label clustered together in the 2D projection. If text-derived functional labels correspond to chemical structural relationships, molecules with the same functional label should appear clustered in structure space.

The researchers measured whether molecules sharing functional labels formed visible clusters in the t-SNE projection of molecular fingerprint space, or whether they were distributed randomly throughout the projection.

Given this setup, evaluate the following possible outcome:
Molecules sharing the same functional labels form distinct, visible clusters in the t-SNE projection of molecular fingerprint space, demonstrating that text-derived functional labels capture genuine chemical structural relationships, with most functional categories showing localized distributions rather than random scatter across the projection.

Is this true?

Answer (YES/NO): YES